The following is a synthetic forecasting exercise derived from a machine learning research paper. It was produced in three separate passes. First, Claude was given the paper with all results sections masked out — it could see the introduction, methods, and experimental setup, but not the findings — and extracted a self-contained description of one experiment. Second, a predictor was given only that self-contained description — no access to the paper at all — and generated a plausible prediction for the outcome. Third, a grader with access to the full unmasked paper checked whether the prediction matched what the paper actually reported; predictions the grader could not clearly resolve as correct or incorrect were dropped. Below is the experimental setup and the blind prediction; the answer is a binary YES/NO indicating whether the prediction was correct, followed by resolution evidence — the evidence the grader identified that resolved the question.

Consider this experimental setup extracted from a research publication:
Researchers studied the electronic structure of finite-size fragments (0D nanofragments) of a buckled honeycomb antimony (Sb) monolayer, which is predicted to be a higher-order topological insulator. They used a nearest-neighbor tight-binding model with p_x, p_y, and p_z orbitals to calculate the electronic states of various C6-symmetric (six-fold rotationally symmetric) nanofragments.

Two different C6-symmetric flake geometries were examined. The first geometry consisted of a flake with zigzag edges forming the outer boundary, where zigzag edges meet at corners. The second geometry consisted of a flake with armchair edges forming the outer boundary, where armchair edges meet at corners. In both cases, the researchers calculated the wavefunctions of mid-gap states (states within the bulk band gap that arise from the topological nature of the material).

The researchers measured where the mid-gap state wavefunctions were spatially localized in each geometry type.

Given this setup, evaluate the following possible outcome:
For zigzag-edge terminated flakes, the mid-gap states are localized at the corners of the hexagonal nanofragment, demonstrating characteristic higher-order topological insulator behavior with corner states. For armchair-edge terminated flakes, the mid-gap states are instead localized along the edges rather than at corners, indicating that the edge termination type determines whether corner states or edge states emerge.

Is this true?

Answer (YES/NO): NO